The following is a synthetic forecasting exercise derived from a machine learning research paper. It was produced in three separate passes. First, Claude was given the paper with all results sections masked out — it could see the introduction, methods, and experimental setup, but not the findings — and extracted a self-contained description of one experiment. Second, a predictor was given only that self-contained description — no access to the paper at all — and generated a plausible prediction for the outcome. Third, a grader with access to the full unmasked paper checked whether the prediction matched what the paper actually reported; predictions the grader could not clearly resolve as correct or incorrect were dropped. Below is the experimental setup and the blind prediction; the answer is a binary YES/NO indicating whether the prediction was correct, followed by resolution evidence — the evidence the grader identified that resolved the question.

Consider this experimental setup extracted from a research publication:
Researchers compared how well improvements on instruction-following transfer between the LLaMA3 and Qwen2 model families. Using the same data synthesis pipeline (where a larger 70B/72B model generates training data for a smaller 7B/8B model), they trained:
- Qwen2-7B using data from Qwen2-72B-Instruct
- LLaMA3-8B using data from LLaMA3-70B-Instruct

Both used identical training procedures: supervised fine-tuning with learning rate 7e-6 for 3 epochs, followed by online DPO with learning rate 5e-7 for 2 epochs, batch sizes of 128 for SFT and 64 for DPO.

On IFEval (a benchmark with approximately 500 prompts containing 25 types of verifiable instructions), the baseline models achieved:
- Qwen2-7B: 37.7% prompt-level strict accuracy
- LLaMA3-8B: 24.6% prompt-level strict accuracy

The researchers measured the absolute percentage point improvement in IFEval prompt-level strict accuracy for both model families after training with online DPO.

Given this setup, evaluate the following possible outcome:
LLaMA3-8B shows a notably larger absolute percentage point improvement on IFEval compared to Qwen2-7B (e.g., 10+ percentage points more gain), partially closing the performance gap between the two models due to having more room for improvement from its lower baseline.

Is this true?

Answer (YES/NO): NO